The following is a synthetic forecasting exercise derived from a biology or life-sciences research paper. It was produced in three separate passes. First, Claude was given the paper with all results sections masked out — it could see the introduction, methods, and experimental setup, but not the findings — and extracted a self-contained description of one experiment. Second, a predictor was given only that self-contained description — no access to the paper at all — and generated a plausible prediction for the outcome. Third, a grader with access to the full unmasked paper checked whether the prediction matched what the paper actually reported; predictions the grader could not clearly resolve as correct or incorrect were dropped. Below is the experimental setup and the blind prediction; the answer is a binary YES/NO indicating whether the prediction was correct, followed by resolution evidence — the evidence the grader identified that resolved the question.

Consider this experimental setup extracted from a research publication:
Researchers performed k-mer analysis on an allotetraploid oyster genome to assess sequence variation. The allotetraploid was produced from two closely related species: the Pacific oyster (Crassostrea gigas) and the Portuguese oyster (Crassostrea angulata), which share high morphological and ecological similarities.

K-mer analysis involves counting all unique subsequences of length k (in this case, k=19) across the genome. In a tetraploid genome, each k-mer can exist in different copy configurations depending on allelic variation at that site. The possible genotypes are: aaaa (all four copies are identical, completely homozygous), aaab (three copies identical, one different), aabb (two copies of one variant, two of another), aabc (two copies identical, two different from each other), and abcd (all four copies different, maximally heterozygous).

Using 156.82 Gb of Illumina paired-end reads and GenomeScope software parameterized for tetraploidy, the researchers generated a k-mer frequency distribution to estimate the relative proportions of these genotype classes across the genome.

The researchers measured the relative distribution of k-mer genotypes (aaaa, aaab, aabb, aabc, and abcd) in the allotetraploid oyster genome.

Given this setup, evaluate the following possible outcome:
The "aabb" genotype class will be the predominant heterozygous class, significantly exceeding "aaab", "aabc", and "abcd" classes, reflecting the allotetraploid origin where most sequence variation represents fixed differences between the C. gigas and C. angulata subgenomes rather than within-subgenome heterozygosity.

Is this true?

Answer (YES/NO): NO